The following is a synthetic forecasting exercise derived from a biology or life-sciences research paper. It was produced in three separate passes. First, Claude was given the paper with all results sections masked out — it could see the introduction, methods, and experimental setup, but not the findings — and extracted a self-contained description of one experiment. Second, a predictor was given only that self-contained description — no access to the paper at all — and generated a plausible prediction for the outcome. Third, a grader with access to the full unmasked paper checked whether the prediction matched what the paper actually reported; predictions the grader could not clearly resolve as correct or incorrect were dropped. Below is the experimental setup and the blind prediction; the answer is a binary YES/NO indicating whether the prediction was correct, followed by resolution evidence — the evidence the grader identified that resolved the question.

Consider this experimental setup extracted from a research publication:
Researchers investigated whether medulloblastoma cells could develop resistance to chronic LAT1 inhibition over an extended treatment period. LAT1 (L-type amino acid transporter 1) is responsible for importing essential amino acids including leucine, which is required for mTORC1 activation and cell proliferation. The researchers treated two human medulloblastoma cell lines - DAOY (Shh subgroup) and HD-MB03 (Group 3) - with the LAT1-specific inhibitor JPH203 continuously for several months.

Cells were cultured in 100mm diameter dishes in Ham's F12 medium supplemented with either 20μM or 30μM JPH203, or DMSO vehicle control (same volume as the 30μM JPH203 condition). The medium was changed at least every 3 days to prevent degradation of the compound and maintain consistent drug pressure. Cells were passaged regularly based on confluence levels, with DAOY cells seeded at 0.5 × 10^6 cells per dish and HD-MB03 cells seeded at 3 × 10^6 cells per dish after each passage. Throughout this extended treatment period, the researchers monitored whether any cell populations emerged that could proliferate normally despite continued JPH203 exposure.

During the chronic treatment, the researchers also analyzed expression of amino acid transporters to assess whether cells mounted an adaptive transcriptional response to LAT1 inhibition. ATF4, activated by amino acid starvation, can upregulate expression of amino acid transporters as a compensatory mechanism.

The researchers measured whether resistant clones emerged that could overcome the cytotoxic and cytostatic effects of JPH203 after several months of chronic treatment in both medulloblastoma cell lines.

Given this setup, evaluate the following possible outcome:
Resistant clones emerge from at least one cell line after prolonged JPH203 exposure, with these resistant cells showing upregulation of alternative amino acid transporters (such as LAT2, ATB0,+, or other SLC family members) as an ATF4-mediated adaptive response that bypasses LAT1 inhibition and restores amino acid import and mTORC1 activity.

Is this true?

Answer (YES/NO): NO